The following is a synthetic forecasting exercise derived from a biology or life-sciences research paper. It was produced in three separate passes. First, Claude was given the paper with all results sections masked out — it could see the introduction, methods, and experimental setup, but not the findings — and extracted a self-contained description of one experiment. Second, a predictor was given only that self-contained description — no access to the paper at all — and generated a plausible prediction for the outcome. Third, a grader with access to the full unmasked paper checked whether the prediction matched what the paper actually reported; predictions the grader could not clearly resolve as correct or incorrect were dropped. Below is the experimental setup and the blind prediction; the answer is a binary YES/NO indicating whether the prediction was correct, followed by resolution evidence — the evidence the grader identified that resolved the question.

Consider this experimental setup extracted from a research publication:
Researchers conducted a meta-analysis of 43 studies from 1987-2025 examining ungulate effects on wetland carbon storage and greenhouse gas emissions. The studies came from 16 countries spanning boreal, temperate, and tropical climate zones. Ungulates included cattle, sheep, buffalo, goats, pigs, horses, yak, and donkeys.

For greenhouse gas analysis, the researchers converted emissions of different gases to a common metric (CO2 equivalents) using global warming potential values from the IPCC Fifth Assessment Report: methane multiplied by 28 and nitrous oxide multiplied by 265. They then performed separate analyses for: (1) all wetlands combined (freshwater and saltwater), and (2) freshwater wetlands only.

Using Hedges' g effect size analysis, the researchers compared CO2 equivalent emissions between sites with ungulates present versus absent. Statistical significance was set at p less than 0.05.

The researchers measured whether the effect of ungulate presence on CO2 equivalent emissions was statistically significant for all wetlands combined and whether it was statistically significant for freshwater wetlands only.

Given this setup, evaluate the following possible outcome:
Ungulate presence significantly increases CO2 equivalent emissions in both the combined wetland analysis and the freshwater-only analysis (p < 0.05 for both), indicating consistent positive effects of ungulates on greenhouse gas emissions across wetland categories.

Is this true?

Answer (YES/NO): NO